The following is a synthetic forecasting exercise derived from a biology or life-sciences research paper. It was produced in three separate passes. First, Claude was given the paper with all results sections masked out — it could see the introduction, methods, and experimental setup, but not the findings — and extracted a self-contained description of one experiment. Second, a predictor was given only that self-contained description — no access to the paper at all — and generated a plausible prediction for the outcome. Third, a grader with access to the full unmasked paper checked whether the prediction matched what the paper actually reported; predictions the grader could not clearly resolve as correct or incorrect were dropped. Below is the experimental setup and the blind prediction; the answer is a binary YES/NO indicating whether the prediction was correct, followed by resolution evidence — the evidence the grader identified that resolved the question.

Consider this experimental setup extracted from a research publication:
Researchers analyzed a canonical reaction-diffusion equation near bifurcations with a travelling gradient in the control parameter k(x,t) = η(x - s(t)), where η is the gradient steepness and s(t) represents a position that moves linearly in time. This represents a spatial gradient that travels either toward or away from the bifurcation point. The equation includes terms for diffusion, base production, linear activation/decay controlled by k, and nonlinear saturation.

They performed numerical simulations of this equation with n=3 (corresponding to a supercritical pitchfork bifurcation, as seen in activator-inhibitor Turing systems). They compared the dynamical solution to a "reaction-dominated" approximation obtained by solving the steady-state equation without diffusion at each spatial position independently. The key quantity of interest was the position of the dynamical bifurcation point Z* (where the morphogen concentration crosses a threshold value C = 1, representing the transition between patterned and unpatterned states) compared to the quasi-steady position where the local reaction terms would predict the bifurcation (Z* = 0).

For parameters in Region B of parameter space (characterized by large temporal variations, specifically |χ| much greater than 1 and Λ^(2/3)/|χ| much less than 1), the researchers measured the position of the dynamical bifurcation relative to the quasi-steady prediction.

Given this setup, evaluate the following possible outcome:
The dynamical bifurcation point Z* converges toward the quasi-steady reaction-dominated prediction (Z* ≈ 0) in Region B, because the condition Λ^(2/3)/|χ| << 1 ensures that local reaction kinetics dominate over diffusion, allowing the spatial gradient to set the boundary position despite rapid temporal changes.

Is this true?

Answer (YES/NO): NO